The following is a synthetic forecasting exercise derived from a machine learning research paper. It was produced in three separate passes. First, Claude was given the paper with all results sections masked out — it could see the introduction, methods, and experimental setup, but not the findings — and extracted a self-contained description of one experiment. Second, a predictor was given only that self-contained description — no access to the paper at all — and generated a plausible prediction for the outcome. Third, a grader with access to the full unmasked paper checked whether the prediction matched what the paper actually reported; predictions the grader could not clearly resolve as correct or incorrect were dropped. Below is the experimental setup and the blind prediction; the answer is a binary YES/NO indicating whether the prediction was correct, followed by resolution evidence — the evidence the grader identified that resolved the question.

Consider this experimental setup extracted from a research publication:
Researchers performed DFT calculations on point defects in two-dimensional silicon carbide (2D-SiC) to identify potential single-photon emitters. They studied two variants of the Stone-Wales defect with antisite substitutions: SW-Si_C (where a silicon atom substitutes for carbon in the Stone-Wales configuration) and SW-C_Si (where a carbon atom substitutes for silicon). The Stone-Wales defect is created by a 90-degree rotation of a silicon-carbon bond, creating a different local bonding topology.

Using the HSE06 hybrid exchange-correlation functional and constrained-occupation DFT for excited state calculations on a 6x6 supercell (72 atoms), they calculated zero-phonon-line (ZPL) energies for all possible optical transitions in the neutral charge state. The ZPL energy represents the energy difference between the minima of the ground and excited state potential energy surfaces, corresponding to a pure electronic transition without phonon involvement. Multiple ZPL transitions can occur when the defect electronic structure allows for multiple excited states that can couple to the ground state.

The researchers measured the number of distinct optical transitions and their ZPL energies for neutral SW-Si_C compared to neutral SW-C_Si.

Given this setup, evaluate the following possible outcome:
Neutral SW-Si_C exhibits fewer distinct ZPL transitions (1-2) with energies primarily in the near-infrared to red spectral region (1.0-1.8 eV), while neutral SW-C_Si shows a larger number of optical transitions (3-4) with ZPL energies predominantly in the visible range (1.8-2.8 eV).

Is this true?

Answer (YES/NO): NO